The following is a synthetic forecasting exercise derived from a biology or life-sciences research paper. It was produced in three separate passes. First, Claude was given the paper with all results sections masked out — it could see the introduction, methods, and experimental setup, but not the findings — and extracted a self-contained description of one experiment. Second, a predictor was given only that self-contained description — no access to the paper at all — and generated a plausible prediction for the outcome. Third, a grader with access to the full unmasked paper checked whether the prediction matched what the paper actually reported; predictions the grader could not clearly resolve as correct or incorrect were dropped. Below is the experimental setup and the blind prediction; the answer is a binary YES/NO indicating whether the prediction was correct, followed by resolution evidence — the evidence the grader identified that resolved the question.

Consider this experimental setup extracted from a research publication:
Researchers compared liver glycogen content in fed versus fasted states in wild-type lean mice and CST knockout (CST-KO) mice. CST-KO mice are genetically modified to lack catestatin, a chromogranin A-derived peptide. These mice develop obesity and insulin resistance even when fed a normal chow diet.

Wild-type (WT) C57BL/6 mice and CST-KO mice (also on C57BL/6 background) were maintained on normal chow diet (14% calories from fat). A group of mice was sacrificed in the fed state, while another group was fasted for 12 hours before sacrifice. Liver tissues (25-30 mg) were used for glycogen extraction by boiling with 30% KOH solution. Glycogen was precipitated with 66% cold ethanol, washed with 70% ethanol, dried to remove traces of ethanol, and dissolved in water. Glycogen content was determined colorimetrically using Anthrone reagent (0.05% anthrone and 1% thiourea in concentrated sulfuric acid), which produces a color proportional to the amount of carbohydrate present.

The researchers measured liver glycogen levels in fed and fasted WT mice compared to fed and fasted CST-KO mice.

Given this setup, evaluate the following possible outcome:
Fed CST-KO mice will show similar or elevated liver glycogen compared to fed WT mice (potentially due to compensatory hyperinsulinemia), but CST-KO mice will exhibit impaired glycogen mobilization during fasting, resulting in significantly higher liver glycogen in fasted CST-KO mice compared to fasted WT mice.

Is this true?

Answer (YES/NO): NO